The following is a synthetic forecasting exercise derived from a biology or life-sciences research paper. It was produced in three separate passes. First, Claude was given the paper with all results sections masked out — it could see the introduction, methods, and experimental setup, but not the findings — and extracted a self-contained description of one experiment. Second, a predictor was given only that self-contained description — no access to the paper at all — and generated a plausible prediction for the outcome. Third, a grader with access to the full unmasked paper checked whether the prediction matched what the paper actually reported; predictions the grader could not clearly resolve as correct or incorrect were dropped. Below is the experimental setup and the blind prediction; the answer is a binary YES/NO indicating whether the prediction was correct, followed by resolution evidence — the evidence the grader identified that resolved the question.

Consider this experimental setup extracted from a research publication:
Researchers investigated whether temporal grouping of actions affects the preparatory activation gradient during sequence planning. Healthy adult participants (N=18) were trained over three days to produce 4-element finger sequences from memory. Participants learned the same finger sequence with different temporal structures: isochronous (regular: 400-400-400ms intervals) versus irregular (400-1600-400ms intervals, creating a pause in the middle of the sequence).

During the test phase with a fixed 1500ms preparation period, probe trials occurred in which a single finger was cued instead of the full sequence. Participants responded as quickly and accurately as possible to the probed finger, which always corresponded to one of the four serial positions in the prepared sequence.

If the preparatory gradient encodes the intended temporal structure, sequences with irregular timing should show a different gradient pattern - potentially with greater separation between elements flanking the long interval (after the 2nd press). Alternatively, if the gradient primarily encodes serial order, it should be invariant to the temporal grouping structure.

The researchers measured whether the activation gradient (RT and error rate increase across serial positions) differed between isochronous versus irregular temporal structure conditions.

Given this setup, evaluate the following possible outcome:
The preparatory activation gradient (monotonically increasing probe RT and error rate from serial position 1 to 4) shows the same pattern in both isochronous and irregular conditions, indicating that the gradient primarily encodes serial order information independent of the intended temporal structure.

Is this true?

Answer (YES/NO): YES